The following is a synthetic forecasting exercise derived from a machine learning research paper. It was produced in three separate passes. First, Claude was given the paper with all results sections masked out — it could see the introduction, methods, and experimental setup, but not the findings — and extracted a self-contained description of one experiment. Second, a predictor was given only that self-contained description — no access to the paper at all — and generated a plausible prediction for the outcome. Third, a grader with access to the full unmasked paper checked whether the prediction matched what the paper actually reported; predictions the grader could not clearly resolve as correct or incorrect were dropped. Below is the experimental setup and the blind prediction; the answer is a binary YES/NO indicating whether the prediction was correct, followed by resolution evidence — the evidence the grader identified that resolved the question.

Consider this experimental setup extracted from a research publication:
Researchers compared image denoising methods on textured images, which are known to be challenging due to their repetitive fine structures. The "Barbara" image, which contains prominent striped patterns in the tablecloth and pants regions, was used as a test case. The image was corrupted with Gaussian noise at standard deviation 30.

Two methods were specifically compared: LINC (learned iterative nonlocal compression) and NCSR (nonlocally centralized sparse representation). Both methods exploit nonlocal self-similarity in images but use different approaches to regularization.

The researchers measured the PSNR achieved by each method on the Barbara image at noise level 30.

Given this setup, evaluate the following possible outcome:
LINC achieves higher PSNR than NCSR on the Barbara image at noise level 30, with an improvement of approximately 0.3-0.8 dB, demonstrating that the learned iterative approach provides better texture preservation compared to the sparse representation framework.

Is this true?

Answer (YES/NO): YES